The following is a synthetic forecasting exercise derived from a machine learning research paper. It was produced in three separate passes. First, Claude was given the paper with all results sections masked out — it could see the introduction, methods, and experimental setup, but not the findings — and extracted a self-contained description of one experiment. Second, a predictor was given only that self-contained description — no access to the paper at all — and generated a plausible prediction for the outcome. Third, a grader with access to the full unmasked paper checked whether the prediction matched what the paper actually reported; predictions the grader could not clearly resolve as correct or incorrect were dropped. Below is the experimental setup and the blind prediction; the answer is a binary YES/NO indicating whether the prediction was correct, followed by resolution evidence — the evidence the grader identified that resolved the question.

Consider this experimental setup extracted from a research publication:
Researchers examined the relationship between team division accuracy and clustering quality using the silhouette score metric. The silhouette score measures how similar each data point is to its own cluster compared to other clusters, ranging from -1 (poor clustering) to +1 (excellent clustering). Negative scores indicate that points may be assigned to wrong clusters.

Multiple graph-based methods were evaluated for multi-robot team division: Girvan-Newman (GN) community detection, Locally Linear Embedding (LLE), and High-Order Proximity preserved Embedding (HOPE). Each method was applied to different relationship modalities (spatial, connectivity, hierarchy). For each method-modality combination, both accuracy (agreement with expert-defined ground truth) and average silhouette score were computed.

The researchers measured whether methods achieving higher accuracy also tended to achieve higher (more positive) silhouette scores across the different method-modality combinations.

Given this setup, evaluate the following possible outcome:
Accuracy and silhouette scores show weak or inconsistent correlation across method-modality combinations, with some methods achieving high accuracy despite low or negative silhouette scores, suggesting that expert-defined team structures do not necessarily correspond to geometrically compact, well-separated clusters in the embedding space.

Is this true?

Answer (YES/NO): NO